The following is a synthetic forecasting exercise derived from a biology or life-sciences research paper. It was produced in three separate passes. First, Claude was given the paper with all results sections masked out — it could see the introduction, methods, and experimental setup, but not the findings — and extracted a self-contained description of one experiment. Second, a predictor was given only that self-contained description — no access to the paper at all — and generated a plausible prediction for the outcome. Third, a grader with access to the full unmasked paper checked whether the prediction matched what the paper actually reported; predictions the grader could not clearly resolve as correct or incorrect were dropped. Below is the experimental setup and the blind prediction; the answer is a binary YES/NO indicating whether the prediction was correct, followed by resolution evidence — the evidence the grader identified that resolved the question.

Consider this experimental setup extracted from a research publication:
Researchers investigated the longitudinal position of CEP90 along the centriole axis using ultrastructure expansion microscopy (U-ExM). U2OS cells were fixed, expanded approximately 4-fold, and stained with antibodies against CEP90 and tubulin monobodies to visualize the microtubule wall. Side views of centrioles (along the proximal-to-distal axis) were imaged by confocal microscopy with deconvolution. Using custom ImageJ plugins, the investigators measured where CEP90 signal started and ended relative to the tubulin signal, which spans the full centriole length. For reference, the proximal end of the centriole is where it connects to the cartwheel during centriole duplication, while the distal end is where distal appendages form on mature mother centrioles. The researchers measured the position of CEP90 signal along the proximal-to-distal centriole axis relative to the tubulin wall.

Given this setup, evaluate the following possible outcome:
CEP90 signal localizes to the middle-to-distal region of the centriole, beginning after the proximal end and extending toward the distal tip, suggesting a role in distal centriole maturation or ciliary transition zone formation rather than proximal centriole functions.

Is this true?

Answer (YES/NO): NO